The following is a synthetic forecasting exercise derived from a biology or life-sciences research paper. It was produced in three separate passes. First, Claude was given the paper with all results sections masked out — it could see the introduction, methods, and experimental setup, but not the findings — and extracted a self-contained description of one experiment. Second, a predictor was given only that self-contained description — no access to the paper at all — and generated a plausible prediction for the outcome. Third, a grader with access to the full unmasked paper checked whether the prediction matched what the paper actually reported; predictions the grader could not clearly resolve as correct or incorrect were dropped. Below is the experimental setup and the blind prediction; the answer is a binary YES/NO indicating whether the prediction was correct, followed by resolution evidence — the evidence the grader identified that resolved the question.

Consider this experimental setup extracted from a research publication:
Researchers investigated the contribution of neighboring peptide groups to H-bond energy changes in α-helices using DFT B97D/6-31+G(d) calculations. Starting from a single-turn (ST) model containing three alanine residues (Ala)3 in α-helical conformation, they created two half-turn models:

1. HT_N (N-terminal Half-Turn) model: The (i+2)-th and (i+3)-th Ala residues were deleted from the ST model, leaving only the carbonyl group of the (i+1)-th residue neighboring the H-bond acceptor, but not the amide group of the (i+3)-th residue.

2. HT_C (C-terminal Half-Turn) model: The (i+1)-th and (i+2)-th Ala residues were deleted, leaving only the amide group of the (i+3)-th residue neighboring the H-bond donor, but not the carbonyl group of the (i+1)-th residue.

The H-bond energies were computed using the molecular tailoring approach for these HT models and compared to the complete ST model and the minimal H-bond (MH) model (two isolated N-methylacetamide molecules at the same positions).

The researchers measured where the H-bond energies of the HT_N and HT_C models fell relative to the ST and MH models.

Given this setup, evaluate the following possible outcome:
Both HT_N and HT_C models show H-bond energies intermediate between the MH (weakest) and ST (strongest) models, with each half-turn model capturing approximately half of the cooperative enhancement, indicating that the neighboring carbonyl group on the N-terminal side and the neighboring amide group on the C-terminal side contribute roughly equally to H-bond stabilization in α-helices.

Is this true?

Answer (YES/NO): NO